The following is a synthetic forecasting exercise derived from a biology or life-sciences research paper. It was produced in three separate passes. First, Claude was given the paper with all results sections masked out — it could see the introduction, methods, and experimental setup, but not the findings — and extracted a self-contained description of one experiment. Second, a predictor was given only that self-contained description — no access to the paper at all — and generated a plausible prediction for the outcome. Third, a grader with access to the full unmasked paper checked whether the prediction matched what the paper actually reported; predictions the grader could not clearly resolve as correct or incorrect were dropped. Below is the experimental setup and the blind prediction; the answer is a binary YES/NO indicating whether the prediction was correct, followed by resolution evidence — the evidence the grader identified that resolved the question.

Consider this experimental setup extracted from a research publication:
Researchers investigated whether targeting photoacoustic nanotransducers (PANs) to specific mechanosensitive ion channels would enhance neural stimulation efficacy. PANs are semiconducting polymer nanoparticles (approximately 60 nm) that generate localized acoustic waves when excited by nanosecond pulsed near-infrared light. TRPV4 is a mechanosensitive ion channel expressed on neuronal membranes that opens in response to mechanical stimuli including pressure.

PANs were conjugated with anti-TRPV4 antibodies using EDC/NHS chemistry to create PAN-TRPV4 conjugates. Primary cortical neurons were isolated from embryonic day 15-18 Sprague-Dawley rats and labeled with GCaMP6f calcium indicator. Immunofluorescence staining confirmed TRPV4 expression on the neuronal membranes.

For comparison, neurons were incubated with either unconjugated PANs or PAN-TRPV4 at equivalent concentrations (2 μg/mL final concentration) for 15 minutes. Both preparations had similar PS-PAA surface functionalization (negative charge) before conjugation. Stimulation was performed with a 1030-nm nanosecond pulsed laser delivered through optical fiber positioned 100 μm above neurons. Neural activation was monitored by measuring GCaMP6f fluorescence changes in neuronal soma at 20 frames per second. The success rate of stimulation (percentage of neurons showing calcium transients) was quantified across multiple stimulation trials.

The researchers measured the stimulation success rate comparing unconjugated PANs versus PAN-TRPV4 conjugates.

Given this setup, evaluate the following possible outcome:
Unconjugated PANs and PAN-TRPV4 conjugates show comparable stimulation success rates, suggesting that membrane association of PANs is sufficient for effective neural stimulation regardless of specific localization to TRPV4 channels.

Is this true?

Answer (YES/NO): NO